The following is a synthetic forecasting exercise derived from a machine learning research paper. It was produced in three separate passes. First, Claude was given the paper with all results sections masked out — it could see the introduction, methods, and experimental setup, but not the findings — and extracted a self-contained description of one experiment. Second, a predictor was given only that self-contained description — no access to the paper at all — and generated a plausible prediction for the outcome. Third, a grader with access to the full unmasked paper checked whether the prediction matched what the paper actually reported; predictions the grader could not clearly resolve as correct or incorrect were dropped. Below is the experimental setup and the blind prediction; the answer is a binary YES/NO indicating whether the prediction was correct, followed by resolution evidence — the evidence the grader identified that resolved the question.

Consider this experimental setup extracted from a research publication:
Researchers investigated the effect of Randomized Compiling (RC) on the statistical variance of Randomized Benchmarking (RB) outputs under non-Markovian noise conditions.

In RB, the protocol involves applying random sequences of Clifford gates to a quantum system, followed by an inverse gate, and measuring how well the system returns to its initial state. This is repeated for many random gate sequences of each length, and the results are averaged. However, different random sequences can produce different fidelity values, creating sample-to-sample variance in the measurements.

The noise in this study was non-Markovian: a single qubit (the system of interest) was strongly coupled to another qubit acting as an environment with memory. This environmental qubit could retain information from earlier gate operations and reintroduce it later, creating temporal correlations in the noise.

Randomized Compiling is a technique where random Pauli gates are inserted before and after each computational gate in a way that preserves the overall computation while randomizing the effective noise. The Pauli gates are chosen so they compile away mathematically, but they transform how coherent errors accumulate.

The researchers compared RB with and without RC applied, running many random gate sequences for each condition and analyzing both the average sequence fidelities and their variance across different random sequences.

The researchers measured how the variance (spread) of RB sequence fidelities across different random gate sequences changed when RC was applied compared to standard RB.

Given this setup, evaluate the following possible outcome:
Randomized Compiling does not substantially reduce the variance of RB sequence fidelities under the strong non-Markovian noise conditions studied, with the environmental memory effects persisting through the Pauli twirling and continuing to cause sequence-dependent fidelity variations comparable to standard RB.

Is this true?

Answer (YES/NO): NO